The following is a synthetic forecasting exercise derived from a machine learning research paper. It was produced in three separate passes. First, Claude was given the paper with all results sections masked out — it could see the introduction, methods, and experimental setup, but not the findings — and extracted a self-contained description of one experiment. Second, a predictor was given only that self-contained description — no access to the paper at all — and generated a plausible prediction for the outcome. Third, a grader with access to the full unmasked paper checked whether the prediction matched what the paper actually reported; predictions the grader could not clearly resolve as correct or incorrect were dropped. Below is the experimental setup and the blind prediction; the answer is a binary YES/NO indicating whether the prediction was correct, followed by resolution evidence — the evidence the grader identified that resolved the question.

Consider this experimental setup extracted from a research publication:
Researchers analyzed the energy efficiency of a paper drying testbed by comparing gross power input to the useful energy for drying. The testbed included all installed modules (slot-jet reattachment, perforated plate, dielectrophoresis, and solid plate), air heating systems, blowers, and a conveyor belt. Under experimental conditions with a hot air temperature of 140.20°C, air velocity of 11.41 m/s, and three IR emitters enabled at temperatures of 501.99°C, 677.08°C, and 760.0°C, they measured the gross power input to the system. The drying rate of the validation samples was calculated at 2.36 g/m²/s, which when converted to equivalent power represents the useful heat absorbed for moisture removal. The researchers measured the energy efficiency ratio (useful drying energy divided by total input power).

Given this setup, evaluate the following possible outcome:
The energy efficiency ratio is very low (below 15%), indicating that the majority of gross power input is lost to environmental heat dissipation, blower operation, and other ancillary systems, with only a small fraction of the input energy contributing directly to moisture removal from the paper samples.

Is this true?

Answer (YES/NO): NO